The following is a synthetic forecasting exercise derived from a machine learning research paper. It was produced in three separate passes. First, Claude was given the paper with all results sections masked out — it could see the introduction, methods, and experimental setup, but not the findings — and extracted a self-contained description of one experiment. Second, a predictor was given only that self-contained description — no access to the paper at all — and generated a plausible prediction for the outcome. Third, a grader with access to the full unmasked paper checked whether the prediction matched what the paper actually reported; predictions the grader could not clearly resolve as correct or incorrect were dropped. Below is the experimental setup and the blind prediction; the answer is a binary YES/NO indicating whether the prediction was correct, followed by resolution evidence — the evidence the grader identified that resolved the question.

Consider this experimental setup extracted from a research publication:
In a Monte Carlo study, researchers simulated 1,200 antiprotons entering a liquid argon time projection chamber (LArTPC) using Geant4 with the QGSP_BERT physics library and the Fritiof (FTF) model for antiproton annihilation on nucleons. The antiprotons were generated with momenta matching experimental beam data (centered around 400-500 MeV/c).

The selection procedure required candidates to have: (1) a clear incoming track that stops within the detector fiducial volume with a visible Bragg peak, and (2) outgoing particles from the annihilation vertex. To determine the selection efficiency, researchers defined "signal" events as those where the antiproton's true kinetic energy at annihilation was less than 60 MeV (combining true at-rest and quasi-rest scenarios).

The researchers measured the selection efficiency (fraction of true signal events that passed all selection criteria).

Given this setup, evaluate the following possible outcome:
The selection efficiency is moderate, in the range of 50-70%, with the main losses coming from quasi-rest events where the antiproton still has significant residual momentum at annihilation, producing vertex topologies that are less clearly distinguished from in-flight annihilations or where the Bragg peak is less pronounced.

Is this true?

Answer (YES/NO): YES